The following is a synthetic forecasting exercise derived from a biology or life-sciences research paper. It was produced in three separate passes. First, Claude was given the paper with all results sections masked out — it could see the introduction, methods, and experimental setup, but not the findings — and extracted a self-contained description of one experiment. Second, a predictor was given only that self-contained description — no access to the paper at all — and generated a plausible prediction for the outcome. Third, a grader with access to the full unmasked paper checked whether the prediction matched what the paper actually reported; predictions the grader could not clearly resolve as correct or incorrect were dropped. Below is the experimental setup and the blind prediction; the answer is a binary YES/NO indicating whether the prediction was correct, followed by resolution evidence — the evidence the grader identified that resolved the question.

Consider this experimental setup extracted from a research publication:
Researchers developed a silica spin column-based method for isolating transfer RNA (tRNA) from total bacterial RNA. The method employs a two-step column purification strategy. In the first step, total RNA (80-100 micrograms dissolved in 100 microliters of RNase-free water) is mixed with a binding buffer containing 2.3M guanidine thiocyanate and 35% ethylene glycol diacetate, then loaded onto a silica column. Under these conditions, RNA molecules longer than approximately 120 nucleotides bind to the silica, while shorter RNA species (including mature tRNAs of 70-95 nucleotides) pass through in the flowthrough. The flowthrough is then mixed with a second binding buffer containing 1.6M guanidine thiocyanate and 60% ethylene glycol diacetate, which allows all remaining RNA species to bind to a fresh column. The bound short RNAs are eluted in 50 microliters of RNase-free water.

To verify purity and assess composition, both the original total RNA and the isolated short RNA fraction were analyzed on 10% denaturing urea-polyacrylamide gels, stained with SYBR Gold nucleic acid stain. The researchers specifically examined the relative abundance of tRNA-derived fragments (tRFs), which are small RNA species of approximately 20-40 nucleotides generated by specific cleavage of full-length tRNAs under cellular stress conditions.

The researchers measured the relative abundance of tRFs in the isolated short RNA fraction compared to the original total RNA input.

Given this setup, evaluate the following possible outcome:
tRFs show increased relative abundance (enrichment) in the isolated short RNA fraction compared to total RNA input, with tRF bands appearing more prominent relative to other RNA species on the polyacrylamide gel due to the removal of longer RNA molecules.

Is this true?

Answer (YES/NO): YES